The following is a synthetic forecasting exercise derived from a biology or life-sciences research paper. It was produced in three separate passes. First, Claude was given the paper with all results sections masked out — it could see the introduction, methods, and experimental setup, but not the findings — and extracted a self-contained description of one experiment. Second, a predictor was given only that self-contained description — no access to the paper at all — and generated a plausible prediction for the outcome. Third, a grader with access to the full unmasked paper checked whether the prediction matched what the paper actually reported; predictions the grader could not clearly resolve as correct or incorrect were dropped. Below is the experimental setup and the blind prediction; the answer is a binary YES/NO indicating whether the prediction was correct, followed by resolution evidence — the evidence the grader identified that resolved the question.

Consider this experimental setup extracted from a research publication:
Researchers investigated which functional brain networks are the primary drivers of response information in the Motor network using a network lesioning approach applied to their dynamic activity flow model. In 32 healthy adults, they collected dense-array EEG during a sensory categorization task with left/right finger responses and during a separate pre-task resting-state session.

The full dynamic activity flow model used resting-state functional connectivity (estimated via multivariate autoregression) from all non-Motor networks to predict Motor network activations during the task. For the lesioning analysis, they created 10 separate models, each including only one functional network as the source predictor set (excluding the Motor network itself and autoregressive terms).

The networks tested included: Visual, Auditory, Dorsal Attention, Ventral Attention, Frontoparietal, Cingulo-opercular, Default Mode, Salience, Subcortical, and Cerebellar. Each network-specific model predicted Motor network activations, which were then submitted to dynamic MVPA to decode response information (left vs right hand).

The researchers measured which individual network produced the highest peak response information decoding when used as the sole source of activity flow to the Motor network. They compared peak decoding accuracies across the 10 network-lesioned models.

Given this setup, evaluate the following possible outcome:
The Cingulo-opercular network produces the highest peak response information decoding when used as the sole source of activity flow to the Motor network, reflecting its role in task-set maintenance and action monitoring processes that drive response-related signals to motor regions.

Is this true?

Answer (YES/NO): NO